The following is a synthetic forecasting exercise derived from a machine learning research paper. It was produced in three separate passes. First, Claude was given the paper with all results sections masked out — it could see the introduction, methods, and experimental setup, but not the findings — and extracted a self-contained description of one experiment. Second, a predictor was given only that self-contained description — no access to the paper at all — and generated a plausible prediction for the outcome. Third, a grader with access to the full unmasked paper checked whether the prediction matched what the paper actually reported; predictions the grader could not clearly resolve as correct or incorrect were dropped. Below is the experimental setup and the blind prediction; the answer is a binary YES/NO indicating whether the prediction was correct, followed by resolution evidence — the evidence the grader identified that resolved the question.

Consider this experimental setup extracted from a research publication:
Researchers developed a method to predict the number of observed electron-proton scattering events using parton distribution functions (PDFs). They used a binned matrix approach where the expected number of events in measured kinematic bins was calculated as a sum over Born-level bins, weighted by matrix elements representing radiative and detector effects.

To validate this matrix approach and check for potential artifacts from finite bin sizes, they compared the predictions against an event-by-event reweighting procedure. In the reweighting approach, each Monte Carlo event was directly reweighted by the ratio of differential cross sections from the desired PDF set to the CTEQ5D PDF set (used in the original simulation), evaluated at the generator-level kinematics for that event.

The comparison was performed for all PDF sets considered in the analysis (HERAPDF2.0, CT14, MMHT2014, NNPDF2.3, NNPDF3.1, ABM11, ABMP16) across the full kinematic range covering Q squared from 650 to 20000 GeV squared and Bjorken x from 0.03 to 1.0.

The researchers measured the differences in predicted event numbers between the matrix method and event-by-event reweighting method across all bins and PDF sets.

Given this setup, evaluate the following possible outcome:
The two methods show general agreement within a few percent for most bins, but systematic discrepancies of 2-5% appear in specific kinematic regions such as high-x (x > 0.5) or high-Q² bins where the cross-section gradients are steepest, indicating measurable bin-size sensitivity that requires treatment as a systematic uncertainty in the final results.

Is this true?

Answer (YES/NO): NO